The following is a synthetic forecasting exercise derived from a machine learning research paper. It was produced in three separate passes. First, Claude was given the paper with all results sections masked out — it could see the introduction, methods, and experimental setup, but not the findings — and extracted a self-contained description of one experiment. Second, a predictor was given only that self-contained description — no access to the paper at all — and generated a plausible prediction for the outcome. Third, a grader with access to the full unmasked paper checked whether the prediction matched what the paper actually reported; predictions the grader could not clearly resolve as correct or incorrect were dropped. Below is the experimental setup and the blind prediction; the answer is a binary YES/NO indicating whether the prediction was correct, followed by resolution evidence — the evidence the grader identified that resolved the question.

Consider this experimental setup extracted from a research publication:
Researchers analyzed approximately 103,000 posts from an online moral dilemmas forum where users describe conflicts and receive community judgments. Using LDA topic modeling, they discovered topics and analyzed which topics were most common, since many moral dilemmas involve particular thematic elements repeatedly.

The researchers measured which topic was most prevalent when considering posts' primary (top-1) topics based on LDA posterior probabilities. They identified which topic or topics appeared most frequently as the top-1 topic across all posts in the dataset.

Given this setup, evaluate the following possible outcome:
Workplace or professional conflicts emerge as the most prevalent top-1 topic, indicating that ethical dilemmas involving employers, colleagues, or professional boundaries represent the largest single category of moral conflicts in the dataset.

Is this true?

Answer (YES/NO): NO